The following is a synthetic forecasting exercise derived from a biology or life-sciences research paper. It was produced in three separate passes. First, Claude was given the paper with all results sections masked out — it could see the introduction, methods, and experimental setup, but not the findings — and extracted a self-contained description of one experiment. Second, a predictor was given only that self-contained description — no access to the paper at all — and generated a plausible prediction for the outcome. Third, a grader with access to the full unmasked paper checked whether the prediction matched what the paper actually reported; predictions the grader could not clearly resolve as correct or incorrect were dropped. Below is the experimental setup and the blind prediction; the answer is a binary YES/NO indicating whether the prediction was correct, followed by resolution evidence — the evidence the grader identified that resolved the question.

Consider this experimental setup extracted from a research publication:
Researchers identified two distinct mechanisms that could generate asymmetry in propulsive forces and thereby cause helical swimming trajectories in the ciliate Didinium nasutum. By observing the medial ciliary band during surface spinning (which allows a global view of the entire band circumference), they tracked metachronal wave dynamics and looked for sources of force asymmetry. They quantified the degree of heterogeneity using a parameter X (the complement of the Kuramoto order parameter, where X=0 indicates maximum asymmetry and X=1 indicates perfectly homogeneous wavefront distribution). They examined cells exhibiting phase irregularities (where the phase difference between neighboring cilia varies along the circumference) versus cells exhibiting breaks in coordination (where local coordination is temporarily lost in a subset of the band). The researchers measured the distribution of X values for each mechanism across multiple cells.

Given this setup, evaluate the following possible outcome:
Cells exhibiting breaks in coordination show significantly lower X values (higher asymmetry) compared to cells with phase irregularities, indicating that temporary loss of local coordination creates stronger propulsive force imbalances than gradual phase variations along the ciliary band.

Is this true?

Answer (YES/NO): YES